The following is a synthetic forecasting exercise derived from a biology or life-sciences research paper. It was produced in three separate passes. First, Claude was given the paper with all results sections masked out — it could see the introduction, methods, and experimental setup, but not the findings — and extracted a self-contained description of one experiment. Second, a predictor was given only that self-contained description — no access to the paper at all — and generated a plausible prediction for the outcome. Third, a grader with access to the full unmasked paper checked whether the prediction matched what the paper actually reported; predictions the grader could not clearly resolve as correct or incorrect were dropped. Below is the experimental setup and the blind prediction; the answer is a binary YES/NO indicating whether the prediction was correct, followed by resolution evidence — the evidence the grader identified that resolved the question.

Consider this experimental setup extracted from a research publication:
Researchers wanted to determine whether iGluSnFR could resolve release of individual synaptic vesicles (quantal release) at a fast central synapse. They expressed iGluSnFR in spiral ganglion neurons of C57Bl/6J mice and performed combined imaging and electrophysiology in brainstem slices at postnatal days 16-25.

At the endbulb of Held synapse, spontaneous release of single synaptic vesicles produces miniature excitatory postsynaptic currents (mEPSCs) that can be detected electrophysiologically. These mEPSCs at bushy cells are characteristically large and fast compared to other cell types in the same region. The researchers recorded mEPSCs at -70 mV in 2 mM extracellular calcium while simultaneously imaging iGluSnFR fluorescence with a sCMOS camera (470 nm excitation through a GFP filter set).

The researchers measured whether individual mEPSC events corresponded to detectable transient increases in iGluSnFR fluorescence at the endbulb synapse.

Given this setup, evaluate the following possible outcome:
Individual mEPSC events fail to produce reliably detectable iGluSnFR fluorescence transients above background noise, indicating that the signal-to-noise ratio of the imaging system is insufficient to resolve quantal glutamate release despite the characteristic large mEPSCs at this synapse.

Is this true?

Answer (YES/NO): YES